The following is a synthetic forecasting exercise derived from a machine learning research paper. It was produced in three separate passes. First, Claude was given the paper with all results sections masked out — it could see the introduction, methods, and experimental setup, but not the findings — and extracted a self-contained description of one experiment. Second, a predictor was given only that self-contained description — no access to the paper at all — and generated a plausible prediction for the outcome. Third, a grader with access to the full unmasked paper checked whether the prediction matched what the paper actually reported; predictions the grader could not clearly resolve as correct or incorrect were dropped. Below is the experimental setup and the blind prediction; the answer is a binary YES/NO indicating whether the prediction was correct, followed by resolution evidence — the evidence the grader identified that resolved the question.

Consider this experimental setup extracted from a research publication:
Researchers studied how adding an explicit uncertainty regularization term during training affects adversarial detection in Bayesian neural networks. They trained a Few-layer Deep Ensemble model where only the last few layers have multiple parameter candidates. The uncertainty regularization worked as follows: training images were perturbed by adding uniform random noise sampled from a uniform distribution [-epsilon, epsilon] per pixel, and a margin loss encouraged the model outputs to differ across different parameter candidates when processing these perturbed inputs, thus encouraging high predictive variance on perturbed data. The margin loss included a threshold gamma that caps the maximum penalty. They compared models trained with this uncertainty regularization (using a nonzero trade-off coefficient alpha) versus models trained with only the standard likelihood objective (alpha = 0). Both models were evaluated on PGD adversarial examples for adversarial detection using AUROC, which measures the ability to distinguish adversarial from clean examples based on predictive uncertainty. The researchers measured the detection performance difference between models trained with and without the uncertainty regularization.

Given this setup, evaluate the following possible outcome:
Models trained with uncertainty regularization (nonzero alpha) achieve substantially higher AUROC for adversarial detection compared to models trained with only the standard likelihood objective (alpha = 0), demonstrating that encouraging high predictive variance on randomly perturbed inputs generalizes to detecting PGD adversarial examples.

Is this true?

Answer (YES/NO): YES